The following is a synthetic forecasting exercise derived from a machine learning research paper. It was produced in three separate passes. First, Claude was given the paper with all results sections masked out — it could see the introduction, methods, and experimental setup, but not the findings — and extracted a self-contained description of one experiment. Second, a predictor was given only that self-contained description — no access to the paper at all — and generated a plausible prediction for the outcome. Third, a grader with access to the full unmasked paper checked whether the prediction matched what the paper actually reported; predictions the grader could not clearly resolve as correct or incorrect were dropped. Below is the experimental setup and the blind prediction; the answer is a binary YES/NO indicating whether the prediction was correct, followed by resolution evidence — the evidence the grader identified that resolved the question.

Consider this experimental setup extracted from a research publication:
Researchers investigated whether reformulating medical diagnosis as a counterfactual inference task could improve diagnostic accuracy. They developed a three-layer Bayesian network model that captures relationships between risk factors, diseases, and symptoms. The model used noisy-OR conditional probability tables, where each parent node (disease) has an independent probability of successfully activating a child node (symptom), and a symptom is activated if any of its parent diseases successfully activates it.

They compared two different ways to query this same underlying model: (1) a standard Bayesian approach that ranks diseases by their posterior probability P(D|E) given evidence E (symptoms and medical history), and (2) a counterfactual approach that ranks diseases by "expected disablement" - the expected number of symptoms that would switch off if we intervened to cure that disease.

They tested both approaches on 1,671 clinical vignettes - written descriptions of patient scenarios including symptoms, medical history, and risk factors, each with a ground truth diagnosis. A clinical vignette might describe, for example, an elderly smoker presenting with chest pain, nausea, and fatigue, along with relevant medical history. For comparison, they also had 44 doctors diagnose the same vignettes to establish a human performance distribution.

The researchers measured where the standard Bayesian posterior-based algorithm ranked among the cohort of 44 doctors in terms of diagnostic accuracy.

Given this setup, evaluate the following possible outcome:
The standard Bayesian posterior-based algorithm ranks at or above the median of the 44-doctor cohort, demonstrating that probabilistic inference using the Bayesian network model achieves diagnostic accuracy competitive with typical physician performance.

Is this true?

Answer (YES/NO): YES